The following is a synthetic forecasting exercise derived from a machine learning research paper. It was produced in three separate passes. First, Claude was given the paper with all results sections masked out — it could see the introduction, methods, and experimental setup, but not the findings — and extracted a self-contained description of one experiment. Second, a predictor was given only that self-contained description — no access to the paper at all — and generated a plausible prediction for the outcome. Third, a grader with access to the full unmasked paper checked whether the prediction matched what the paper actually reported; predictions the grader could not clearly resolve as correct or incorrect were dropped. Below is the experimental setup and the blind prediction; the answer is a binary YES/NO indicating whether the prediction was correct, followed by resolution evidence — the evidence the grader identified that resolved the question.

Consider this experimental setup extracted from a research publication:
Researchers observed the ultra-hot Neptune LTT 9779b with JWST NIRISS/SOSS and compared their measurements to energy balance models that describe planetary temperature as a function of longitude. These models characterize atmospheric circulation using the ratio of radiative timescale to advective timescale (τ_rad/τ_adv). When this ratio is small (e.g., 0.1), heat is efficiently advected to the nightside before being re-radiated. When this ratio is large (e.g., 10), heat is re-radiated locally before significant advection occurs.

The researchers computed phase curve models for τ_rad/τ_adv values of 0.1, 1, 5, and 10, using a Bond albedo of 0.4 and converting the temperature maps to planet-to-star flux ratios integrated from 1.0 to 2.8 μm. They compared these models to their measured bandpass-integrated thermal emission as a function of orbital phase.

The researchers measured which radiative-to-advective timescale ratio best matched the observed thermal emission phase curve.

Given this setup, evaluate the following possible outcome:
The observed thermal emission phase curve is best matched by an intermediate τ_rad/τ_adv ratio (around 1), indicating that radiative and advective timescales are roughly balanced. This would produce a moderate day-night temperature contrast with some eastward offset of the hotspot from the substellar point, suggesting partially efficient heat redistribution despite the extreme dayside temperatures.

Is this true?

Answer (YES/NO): NO